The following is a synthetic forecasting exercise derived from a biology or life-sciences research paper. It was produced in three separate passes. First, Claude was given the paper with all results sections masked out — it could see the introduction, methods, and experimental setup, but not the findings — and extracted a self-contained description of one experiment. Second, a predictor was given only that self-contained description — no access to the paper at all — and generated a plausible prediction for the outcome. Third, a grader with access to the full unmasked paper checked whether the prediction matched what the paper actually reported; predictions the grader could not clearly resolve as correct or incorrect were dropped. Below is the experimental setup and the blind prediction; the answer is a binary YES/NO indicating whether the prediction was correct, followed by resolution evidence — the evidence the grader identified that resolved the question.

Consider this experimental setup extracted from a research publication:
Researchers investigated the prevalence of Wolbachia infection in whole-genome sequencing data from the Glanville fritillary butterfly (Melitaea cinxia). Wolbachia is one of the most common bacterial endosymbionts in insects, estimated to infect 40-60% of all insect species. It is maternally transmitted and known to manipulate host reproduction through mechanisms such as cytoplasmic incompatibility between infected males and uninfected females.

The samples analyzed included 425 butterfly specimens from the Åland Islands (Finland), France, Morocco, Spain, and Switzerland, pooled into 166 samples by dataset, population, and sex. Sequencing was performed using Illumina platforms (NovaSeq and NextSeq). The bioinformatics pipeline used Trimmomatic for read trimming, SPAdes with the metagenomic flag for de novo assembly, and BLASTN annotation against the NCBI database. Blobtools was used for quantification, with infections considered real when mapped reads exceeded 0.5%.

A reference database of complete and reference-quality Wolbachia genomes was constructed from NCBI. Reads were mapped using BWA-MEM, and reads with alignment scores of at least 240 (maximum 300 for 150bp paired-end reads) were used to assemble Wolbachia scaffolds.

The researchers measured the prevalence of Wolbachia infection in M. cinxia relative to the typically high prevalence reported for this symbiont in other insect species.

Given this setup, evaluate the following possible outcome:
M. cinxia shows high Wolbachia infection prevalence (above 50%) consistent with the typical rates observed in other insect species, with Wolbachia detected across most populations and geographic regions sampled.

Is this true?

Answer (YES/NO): NO